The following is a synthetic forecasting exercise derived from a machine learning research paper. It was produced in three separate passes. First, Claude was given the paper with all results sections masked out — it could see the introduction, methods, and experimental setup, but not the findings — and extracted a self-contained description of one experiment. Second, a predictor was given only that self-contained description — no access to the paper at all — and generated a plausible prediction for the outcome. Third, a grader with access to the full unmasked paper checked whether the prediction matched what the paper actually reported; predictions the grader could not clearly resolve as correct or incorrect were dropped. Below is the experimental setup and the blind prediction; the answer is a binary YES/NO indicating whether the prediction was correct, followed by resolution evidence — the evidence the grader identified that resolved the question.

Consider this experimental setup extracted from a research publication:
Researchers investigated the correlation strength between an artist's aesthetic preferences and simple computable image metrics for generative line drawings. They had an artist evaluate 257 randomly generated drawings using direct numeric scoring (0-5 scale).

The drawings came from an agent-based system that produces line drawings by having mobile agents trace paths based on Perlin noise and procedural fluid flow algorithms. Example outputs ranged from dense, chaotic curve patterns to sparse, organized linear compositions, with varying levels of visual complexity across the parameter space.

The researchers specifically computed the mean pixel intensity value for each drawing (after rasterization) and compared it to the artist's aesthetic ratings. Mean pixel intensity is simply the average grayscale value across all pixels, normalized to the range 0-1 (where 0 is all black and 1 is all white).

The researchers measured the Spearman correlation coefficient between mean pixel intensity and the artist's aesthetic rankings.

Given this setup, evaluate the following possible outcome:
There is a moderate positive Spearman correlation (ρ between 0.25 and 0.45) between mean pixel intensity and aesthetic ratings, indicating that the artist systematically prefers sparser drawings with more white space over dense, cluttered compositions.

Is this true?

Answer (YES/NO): NO